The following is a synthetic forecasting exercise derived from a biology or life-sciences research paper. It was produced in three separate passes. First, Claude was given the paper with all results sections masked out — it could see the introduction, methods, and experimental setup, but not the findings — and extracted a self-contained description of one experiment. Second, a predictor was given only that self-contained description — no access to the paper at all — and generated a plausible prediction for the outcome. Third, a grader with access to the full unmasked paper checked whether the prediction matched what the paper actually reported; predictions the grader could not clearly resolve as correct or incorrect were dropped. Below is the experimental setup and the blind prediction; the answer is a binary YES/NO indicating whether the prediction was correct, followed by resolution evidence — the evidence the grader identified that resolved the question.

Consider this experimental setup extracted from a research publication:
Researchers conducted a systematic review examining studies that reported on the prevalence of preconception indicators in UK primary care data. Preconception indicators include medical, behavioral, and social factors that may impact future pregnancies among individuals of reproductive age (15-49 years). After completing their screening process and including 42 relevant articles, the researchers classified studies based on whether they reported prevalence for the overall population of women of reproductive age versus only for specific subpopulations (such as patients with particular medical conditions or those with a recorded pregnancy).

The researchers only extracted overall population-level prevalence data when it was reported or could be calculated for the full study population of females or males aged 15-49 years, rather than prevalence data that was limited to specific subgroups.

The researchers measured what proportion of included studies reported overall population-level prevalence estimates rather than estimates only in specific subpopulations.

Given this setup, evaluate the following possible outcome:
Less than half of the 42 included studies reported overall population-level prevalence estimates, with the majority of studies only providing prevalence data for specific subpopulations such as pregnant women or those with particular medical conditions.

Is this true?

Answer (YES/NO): NO